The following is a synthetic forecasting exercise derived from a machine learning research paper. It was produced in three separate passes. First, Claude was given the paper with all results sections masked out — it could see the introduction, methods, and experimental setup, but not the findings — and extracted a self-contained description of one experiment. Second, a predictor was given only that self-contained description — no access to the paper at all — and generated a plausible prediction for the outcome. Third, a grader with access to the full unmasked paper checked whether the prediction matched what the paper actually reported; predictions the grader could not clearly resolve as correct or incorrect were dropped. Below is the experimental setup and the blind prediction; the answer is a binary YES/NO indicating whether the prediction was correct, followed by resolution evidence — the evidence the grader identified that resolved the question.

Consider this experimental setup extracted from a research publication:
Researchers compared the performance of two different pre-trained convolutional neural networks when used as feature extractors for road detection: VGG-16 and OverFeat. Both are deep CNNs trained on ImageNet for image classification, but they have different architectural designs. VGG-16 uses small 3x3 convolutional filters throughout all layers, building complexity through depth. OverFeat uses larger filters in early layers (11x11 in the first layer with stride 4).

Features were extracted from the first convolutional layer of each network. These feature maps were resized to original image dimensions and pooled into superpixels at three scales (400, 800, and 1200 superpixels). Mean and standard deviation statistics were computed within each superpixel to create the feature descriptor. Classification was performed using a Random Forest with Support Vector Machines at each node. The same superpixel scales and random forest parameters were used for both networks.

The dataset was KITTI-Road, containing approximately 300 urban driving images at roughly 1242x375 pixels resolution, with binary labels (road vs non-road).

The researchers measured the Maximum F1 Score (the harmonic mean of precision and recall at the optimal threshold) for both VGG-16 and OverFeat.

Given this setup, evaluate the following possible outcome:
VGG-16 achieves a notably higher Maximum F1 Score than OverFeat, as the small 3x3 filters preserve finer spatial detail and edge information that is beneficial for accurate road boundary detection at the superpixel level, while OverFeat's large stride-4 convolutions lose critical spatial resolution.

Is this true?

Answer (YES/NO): YES